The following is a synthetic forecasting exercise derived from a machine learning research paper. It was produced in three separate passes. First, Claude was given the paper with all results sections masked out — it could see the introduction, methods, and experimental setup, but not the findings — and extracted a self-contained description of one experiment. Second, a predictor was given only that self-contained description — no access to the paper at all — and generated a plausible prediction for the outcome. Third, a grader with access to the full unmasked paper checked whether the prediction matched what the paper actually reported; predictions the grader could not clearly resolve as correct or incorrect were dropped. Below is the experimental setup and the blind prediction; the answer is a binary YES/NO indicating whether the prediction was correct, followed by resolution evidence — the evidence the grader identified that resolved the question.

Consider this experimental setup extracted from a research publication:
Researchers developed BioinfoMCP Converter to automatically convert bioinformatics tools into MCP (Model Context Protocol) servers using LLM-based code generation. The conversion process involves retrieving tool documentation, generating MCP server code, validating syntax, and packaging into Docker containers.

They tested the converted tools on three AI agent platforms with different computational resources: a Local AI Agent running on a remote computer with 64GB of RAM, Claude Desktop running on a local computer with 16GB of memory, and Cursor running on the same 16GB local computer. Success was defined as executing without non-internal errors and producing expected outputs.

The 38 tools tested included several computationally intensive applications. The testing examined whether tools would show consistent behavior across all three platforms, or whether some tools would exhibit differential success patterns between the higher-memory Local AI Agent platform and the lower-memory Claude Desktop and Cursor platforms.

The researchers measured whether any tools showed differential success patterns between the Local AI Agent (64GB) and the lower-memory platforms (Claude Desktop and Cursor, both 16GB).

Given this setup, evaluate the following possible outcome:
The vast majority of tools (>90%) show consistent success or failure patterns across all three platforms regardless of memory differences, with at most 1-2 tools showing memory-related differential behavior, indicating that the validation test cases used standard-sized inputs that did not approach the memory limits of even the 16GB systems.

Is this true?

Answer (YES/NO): YES